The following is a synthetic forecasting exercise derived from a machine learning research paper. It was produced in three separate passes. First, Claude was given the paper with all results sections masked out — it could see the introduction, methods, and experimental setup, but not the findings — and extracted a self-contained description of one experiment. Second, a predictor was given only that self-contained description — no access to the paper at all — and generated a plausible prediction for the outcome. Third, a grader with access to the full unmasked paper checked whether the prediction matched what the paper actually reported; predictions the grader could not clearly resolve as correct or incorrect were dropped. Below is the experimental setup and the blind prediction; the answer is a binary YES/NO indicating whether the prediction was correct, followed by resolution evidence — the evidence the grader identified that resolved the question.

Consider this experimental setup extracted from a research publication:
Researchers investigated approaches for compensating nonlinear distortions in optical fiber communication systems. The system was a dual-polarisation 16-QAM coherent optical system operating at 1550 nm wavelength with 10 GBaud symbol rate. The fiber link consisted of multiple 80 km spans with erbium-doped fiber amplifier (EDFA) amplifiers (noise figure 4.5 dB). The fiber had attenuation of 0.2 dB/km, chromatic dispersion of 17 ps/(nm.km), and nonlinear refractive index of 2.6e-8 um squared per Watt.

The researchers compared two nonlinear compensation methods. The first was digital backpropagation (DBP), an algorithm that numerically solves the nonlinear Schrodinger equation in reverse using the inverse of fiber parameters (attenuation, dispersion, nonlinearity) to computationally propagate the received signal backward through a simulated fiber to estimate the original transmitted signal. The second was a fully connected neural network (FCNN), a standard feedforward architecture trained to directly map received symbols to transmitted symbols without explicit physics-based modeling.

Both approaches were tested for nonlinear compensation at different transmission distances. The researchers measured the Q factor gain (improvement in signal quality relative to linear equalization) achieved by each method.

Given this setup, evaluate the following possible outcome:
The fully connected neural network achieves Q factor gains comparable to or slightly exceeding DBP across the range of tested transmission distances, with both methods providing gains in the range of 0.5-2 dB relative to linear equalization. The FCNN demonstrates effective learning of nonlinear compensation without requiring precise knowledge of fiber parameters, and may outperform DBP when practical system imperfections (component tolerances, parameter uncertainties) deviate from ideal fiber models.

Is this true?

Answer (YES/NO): NO